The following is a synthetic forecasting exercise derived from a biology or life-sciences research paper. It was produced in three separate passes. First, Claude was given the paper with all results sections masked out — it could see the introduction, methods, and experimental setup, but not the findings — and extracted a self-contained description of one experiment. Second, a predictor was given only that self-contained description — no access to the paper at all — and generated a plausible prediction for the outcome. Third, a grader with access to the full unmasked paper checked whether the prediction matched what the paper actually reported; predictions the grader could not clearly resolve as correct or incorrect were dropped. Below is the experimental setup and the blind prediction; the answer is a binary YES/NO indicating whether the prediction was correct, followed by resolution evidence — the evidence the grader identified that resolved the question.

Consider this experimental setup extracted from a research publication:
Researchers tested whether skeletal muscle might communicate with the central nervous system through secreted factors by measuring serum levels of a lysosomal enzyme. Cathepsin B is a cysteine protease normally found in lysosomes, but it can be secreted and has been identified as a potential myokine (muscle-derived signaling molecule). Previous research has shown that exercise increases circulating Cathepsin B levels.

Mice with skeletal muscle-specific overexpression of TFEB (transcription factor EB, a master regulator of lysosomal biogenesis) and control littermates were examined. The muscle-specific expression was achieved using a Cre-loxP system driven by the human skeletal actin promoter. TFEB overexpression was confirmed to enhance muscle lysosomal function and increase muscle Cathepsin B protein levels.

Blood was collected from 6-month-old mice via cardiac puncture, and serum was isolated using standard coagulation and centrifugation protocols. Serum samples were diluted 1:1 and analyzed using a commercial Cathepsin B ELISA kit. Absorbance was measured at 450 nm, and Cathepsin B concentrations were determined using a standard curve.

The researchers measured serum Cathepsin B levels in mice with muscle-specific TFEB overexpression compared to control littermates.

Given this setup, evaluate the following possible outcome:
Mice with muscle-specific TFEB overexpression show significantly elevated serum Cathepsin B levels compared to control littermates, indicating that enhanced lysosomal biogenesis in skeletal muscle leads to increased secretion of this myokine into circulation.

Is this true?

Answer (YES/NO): NO